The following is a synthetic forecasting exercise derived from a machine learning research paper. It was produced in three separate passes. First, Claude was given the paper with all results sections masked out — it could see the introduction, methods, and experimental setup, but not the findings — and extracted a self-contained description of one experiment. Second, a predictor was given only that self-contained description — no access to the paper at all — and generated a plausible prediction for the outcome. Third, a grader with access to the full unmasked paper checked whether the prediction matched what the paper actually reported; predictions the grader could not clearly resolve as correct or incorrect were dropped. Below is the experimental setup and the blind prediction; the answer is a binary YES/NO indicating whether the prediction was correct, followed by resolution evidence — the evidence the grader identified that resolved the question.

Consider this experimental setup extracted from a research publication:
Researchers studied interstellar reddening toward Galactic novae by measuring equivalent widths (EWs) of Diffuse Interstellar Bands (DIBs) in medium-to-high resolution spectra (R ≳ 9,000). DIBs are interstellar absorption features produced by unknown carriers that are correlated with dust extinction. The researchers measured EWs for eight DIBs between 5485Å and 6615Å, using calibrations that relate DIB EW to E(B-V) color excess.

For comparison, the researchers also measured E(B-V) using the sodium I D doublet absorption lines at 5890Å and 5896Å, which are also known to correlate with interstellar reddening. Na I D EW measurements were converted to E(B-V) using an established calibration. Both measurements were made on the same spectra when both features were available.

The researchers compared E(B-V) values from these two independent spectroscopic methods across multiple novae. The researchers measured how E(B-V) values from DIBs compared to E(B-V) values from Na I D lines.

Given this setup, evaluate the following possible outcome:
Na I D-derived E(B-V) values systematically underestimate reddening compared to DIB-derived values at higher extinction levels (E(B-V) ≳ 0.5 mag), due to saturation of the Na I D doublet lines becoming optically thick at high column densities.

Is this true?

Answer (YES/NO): NO